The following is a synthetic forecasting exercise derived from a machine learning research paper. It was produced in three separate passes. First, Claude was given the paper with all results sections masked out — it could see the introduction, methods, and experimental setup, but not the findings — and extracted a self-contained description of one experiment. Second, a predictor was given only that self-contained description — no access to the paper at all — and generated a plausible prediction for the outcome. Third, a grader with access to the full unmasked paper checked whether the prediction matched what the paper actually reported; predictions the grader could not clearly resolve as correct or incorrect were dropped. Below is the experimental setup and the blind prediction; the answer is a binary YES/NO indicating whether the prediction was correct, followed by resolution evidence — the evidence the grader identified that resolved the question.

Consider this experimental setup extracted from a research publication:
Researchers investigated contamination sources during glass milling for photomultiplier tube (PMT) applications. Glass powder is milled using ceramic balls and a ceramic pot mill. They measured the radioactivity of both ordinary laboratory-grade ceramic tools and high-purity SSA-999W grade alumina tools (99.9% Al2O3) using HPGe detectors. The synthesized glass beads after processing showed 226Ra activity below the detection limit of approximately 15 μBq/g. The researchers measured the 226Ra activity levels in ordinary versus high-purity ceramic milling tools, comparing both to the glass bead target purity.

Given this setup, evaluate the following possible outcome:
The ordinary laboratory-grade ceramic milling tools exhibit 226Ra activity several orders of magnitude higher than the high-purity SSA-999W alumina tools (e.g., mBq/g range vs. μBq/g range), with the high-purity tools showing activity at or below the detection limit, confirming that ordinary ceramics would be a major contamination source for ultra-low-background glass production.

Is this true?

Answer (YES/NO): NO